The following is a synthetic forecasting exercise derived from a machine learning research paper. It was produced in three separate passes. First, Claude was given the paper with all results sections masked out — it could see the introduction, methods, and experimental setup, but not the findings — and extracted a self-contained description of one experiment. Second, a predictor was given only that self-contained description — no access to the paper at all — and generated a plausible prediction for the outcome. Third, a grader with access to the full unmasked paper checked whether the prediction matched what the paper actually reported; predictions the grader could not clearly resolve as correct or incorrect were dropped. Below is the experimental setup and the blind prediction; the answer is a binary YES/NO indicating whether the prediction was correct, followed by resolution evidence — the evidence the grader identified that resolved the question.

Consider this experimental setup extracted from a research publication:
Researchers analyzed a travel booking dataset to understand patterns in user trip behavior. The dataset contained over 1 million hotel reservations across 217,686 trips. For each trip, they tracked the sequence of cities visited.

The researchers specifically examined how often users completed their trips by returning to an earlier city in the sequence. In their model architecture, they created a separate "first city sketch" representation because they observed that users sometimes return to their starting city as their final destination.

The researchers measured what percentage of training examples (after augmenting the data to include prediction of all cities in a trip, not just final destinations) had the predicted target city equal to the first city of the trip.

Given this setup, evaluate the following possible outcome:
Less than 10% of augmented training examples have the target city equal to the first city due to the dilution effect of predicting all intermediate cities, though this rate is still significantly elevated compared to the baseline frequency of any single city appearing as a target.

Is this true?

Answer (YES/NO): NO